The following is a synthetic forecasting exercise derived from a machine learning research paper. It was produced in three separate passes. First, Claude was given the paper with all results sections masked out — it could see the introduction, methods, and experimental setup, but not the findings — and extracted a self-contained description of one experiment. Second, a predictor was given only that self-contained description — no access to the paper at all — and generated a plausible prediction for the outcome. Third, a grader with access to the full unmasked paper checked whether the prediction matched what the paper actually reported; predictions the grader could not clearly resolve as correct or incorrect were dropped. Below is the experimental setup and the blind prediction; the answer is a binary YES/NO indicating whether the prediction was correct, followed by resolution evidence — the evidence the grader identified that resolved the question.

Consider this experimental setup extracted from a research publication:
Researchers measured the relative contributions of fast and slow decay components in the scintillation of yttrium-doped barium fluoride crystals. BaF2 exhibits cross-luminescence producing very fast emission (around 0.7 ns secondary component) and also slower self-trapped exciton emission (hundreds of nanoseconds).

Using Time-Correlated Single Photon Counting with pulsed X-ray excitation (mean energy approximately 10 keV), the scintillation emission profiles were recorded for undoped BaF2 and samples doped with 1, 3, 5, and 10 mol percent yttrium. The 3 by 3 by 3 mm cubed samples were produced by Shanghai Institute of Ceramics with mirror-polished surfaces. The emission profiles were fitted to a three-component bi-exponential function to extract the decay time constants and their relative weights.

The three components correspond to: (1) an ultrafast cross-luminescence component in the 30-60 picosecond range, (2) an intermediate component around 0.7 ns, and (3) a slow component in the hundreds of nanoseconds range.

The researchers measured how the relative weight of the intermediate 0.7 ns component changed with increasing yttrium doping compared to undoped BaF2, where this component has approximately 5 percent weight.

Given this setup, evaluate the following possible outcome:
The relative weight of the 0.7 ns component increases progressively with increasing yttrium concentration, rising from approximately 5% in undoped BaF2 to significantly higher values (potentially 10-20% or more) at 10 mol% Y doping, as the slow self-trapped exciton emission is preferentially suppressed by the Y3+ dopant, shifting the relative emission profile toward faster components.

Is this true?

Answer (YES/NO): NO